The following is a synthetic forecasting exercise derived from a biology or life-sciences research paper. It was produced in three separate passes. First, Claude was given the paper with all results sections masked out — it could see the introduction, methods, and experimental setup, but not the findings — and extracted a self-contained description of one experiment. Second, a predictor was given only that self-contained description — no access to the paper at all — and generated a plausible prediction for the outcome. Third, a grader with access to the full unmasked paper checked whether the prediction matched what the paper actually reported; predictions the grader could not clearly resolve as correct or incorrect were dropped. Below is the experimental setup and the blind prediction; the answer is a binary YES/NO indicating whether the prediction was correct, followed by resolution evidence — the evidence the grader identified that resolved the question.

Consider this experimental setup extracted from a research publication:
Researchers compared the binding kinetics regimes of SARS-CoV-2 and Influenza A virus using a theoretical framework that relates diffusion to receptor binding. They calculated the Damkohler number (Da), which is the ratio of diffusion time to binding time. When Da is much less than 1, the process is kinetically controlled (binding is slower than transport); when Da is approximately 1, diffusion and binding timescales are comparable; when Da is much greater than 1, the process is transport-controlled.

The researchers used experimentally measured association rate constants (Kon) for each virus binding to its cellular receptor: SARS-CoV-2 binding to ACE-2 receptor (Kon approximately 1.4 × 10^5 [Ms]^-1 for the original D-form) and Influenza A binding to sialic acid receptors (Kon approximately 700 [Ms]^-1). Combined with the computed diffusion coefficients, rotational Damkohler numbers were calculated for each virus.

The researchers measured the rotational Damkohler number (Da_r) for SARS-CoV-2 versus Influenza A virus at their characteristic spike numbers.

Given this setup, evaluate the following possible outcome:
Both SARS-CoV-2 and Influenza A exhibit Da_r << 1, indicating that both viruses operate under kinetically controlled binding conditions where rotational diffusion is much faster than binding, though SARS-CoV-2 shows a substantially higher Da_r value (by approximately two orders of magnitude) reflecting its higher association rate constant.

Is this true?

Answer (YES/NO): NO